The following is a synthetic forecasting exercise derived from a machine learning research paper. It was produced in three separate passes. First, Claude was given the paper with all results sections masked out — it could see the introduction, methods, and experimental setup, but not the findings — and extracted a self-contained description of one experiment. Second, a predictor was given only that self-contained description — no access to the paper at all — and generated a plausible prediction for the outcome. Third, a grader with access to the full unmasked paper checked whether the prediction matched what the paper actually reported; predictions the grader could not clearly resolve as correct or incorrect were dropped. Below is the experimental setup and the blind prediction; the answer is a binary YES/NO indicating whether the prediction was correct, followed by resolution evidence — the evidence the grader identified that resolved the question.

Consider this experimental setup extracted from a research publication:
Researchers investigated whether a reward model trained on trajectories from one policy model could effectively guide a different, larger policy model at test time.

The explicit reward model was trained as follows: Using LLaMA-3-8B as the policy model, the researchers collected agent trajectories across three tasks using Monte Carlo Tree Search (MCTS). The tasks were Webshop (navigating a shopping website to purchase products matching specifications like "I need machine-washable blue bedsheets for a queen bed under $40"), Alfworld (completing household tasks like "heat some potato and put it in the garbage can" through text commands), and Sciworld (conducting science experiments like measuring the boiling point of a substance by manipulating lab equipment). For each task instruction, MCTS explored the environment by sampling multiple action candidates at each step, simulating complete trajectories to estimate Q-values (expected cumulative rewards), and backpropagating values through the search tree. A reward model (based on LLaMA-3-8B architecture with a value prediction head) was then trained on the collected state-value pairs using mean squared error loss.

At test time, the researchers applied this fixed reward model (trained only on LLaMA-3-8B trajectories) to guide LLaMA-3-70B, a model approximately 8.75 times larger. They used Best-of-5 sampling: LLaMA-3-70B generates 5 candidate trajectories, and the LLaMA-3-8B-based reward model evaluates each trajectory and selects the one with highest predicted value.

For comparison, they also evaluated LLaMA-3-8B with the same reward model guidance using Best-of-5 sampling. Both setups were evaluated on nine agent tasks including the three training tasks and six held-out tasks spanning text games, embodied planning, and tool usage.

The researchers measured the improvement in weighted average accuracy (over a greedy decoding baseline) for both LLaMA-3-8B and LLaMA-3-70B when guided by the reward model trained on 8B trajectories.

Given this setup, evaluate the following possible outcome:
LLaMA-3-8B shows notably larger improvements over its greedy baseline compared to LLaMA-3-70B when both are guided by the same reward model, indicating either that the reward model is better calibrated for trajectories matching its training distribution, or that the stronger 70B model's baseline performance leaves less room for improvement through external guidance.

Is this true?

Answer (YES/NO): NO